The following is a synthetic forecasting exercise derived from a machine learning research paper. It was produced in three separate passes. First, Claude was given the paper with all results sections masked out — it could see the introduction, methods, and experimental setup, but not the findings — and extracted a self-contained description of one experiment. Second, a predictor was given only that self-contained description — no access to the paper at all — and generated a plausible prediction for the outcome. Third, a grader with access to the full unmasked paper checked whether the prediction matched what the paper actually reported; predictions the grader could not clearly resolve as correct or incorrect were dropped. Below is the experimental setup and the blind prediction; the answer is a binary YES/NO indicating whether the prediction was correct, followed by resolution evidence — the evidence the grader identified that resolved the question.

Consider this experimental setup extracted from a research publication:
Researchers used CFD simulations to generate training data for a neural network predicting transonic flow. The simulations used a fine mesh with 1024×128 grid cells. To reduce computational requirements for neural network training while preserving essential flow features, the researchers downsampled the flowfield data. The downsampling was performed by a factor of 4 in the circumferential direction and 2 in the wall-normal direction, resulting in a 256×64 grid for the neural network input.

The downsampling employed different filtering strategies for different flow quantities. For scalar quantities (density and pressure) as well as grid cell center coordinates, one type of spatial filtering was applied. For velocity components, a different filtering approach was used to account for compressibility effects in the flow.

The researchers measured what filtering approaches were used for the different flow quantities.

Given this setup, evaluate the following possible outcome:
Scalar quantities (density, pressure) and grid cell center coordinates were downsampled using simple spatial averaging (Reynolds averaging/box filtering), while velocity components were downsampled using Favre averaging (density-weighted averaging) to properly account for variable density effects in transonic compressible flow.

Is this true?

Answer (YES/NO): NO